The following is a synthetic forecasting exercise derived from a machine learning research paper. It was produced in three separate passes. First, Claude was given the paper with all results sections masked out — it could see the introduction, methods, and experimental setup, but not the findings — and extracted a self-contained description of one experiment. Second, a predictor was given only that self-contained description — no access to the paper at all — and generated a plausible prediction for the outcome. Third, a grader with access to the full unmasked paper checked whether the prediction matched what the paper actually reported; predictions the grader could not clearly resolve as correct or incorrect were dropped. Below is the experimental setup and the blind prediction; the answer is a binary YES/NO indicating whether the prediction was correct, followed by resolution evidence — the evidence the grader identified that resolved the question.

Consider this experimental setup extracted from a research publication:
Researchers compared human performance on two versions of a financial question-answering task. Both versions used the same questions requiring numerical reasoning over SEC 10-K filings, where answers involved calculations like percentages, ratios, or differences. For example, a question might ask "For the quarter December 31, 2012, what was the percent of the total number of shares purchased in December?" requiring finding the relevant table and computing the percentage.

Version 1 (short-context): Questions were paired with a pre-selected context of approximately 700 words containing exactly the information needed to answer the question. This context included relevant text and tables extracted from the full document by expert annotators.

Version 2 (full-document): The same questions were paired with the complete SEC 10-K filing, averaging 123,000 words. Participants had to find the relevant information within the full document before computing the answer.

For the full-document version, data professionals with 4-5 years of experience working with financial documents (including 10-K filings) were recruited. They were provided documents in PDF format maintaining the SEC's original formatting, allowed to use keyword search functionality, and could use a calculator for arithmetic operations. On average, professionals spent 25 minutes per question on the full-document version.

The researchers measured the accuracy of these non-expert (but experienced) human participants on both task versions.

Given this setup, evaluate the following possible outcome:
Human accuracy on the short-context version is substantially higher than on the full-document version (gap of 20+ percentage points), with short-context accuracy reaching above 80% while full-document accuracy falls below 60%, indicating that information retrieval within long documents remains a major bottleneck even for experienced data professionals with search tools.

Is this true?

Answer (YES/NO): NO